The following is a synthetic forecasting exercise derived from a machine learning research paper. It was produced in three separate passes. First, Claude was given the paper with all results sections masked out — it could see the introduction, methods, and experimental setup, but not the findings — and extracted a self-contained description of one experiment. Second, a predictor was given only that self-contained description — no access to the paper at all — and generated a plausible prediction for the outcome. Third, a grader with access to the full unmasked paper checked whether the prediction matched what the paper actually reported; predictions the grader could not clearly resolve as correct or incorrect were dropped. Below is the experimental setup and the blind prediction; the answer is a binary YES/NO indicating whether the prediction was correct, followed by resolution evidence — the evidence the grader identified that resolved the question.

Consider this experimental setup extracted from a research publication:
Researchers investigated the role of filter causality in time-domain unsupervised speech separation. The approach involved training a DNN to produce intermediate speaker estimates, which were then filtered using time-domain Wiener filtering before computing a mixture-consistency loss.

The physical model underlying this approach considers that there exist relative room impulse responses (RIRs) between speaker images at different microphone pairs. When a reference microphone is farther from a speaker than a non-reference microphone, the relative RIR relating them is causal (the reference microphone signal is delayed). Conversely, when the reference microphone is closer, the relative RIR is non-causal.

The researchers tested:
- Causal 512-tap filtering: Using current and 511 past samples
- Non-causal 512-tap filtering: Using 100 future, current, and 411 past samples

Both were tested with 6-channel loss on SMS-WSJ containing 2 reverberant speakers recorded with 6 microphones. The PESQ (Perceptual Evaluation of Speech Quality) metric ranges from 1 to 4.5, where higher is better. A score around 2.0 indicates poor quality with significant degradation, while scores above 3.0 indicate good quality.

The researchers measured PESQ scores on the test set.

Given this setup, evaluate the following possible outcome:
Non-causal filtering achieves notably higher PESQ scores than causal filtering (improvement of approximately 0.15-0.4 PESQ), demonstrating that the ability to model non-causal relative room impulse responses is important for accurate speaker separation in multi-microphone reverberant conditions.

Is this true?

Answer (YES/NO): NO